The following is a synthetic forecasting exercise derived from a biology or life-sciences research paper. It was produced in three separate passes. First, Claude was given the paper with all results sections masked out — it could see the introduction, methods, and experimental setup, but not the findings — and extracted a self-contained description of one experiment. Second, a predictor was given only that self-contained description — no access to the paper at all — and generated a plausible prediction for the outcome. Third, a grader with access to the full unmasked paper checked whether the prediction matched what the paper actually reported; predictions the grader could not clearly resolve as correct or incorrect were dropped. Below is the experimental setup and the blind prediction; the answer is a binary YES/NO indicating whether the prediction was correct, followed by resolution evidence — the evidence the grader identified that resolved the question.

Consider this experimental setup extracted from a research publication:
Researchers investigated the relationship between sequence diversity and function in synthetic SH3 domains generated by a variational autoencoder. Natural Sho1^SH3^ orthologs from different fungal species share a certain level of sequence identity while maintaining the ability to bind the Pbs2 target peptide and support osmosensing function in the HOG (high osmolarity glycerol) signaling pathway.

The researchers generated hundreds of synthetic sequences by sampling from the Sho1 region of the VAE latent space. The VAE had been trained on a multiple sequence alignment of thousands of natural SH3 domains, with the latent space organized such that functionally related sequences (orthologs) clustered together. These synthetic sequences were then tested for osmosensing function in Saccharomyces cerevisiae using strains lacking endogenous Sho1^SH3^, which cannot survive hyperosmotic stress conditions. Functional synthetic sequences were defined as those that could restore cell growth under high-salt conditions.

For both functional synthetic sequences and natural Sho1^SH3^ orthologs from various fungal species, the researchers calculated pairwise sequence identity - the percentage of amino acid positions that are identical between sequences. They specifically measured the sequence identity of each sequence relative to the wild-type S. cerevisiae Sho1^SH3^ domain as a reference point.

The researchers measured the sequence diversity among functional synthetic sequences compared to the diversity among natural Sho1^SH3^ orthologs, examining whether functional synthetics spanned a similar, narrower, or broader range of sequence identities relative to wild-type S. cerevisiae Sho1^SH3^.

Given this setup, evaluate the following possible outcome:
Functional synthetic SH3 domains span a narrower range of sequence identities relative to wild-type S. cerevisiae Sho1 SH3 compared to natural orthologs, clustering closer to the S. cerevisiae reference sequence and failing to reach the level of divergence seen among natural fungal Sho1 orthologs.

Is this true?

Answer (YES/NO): NO